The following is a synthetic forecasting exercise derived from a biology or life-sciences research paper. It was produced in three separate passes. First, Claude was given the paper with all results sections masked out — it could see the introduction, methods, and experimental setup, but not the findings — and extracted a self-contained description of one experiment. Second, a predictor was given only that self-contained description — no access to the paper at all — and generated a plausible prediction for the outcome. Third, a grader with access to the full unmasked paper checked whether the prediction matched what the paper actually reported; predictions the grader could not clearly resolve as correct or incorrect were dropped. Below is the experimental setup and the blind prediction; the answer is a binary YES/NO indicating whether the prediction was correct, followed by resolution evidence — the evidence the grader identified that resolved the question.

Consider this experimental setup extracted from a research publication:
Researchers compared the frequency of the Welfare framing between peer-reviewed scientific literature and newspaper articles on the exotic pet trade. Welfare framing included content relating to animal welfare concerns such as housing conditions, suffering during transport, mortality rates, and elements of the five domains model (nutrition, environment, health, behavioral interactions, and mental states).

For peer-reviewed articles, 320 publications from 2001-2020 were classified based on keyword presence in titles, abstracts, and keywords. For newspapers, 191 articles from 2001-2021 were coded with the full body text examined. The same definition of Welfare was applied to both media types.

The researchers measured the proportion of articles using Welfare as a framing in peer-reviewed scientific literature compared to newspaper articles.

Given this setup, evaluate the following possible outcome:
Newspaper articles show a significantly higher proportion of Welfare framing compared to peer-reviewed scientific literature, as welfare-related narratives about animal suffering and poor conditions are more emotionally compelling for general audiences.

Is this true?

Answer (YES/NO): YES